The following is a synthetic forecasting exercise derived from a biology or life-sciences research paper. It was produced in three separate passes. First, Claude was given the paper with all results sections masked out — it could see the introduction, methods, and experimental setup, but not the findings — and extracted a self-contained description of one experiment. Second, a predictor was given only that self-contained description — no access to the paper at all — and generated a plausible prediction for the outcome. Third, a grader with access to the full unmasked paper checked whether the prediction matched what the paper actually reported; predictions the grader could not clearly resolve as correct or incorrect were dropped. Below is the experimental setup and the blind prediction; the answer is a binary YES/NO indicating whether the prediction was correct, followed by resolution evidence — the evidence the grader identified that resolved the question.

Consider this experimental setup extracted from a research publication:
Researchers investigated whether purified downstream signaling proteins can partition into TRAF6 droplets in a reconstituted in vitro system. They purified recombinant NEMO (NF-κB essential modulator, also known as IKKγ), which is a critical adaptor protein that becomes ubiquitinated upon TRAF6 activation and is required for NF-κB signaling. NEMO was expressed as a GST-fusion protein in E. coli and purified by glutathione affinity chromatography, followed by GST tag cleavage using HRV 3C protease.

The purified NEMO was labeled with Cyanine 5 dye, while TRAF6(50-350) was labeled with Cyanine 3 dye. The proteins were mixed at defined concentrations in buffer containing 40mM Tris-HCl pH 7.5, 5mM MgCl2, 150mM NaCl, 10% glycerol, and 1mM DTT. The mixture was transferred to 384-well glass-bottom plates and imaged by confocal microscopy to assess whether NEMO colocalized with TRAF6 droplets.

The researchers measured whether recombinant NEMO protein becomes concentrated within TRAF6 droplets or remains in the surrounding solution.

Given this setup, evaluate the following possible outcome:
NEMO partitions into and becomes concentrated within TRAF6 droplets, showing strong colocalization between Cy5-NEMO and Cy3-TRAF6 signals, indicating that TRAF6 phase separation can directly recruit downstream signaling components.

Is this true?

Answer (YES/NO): YES